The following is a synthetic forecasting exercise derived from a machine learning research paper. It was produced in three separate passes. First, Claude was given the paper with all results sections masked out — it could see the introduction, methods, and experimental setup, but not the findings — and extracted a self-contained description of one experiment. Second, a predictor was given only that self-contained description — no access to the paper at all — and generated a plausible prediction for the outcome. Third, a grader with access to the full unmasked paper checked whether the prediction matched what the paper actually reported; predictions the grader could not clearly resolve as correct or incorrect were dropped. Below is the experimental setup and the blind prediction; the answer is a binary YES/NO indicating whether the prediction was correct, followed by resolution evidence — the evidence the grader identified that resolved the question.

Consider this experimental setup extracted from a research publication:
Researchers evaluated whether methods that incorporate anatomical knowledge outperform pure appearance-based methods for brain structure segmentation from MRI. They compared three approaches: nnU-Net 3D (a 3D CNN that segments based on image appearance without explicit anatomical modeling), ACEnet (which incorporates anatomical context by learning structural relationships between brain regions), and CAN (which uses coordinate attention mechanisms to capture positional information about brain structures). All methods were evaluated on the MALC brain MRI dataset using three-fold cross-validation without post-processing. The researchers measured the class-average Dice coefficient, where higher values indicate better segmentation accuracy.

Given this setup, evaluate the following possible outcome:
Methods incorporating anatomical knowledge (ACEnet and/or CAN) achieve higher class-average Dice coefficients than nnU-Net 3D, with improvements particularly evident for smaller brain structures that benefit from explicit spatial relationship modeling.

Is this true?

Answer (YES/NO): NO